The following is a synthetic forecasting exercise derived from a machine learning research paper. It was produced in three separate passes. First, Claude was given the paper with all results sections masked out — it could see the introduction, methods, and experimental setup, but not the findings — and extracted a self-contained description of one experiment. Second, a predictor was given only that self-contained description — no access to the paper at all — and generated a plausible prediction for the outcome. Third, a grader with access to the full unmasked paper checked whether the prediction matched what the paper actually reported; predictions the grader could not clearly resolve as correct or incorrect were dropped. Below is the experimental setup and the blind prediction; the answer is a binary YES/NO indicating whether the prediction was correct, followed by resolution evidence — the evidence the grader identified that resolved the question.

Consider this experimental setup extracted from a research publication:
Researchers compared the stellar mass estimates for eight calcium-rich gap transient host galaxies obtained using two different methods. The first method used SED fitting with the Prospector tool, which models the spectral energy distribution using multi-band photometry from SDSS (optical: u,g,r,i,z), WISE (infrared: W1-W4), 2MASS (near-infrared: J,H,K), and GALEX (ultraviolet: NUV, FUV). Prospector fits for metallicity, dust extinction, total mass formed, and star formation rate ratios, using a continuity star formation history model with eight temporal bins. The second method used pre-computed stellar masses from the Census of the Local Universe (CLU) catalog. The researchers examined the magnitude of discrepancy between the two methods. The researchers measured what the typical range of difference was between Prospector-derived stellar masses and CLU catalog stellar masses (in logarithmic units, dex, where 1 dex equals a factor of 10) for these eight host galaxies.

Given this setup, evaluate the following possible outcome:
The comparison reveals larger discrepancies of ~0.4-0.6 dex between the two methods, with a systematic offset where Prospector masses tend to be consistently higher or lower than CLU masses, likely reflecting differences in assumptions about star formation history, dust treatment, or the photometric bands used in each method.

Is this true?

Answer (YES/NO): NO